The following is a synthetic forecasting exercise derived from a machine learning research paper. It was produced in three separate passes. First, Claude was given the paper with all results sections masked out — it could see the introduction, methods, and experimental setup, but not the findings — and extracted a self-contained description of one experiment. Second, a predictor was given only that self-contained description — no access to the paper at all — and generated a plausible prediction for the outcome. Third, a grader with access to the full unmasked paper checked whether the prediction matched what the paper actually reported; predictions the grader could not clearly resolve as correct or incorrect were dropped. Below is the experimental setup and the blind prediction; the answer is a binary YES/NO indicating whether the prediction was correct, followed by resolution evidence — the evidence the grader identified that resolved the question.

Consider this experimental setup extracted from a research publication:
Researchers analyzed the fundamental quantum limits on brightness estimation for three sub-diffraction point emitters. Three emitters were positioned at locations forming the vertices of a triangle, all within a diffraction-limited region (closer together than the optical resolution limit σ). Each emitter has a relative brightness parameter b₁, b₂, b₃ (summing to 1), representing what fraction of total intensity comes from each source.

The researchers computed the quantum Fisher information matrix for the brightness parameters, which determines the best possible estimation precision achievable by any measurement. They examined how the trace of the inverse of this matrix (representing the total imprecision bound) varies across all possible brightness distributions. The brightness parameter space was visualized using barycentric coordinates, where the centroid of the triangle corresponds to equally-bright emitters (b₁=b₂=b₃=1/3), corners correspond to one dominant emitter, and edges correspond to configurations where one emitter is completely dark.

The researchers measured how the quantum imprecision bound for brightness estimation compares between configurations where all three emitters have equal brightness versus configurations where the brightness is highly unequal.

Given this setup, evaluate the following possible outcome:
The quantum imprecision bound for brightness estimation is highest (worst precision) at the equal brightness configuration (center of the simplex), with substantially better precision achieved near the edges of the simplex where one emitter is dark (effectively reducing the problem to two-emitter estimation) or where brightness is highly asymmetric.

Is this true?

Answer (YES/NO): YES